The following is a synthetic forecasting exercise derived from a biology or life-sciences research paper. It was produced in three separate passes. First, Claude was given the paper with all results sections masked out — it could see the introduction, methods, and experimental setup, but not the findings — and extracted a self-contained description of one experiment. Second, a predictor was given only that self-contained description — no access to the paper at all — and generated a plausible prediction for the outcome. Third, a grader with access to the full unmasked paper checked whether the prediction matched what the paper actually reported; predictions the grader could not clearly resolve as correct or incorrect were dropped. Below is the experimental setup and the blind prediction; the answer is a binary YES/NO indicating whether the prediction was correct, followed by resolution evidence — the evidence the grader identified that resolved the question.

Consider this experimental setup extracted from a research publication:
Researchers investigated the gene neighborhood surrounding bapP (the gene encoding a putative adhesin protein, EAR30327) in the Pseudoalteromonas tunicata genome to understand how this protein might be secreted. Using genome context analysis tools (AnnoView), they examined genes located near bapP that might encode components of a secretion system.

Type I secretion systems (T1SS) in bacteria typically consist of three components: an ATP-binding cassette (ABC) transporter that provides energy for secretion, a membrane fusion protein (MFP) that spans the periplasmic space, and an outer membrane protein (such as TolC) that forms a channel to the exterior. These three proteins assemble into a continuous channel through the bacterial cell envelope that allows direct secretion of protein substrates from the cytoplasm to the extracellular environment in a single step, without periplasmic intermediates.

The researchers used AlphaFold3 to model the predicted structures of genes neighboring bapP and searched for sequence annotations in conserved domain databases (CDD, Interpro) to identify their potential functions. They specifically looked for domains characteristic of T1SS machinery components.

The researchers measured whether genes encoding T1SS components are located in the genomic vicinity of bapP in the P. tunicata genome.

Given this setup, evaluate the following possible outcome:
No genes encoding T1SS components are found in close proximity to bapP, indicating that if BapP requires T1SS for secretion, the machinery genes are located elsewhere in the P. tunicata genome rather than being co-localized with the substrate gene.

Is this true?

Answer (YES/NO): NO